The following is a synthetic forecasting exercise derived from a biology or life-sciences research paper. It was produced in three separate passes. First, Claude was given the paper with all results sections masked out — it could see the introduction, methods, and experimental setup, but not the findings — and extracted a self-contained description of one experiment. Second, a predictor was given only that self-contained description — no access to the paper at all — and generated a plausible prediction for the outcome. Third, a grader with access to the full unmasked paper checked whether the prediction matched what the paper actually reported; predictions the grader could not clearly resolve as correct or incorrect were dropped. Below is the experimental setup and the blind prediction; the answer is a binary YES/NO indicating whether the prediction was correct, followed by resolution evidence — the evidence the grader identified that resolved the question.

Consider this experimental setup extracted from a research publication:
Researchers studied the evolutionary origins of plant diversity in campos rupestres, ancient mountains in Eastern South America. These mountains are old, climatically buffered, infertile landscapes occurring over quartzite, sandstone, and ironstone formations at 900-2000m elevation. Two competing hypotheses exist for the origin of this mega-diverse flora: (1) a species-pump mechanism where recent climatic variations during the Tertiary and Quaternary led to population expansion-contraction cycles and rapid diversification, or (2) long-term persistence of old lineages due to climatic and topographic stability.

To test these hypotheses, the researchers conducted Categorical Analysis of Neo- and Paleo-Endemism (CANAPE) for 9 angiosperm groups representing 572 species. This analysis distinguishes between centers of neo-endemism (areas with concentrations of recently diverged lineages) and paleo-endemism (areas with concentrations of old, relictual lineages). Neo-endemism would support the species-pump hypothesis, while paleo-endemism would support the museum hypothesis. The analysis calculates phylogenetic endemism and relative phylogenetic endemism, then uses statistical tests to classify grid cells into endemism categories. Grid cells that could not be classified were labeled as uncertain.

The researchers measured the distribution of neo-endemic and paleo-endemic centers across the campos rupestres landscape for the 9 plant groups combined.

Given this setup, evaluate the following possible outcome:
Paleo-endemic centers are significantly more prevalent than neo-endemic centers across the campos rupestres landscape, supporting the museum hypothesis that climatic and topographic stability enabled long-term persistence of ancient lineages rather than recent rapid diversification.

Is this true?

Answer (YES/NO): NO